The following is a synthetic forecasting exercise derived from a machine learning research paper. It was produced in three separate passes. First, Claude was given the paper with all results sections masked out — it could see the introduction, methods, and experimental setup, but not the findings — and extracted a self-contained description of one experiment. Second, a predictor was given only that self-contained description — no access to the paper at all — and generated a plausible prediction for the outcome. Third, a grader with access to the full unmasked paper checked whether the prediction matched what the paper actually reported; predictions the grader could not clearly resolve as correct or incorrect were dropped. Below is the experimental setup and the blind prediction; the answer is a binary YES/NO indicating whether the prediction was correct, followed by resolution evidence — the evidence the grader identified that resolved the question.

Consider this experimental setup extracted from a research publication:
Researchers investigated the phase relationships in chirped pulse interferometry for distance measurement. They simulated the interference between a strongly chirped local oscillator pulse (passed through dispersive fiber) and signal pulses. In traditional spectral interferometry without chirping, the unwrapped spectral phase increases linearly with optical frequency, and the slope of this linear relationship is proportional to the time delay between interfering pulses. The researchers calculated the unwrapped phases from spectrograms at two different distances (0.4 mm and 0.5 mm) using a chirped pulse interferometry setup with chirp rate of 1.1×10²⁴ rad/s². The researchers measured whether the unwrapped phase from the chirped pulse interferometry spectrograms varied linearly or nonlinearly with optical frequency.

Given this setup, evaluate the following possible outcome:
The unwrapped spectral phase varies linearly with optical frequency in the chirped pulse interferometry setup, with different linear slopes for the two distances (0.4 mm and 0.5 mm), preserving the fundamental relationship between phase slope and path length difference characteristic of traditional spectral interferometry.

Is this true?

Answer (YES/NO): NO